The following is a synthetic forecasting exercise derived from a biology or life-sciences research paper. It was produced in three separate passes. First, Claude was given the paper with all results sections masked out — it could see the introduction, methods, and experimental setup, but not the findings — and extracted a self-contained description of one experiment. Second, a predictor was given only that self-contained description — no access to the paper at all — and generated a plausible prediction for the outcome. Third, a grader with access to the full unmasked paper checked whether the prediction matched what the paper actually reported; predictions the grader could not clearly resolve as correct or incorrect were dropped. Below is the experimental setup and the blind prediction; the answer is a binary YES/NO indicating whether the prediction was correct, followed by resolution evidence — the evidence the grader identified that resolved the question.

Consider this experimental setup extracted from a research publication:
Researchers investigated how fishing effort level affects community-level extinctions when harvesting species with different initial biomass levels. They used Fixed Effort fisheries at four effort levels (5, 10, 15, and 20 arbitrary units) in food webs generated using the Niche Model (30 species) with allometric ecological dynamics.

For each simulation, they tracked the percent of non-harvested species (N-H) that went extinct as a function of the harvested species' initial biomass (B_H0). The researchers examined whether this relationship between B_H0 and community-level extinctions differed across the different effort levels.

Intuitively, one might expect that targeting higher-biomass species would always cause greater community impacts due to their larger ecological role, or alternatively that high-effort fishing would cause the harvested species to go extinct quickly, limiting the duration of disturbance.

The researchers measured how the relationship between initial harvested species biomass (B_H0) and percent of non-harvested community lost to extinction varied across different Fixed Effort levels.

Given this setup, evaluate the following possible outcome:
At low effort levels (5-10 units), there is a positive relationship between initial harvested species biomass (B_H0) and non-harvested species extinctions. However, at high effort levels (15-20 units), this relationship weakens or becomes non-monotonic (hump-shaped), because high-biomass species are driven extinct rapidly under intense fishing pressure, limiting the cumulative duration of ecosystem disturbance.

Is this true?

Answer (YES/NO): YES